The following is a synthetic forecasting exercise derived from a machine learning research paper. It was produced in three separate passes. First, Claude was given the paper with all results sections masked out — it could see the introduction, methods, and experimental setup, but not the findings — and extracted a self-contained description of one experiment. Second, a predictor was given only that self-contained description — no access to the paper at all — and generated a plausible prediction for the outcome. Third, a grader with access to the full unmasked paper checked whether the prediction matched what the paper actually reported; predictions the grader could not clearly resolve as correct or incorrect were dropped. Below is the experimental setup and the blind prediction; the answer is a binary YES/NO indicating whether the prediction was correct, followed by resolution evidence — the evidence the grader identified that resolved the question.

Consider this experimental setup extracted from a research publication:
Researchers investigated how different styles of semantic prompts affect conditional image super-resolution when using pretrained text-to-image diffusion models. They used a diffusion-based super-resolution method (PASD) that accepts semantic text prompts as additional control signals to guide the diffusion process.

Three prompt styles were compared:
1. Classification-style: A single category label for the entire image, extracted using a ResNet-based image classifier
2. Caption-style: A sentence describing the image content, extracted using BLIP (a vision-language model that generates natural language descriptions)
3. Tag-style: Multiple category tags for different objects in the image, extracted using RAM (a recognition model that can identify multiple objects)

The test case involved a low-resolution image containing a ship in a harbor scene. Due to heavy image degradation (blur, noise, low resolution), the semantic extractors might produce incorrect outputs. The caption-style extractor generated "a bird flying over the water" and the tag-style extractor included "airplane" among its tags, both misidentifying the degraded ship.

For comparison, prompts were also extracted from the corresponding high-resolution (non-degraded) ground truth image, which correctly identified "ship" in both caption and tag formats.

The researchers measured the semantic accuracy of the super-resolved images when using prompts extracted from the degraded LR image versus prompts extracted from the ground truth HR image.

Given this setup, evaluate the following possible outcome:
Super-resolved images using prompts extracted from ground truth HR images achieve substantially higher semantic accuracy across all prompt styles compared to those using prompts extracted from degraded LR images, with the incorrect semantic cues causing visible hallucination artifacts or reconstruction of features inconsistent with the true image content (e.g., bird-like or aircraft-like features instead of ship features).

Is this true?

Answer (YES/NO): NO